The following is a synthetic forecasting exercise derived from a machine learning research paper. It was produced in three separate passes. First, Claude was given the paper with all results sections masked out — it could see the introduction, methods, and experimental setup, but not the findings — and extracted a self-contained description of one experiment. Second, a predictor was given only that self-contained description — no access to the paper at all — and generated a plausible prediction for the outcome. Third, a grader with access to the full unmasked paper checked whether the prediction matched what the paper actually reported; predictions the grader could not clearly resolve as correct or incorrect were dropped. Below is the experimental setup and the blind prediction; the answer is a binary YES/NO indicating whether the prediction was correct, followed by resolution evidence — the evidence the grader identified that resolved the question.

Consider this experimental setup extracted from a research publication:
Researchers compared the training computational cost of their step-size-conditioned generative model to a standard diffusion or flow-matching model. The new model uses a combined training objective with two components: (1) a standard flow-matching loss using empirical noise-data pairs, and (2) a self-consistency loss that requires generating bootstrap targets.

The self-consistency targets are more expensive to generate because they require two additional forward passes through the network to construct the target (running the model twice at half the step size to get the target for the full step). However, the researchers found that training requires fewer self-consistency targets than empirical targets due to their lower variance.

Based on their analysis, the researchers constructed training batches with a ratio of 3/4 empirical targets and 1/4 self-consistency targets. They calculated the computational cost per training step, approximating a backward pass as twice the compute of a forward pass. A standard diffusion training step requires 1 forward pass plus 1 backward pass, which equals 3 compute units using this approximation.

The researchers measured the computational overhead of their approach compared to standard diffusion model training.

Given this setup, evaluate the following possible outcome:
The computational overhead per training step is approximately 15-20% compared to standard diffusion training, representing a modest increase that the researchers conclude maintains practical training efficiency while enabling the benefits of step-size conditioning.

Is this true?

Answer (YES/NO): YES